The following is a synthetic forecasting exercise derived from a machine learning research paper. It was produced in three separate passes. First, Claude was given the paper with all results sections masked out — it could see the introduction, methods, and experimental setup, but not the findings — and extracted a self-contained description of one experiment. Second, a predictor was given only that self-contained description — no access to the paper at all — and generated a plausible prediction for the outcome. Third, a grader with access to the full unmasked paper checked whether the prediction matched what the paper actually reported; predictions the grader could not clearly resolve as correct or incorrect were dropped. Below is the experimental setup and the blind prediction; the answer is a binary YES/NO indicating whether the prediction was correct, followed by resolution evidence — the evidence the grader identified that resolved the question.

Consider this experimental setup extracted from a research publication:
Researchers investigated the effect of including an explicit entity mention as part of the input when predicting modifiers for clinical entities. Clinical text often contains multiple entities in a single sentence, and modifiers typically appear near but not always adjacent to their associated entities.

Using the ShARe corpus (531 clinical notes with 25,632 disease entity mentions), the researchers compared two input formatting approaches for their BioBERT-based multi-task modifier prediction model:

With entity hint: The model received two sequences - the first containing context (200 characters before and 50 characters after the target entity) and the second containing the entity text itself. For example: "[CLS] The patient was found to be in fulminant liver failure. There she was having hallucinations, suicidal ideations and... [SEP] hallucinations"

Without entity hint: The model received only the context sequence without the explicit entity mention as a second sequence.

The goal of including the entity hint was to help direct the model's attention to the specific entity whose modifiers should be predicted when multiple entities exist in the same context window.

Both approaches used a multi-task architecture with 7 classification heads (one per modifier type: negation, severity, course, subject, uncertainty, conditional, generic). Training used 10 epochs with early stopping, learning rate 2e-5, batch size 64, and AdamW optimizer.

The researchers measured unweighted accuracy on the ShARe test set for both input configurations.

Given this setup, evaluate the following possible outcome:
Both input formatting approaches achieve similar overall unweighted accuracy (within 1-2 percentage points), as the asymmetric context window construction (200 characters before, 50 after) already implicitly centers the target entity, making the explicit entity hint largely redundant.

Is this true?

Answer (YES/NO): NO